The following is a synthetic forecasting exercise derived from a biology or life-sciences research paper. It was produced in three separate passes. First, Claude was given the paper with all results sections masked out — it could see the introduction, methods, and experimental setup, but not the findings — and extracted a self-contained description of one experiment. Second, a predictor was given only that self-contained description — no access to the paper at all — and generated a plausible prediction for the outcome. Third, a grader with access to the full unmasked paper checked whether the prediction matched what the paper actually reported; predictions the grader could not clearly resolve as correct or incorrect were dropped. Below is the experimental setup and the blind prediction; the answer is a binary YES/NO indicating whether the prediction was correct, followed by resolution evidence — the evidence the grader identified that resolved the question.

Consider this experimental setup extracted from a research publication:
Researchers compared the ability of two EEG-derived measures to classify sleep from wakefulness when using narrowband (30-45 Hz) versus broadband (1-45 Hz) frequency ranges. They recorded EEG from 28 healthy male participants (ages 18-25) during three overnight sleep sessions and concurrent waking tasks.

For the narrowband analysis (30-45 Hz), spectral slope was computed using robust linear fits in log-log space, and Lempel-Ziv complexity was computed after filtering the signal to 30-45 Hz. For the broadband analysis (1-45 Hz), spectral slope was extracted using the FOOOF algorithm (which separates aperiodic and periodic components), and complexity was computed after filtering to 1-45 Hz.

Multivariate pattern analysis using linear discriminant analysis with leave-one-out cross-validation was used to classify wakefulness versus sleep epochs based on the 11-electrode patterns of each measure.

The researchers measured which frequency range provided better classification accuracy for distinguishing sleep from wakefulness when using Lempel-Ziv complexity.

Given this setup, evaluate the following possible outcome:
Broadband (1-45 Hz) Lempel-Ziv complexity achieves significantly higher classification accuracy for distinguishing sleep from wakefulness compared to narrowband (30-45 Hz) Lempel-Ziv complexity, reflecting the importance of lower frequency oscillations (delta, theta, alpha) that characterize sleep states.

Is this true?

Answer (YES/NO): YES